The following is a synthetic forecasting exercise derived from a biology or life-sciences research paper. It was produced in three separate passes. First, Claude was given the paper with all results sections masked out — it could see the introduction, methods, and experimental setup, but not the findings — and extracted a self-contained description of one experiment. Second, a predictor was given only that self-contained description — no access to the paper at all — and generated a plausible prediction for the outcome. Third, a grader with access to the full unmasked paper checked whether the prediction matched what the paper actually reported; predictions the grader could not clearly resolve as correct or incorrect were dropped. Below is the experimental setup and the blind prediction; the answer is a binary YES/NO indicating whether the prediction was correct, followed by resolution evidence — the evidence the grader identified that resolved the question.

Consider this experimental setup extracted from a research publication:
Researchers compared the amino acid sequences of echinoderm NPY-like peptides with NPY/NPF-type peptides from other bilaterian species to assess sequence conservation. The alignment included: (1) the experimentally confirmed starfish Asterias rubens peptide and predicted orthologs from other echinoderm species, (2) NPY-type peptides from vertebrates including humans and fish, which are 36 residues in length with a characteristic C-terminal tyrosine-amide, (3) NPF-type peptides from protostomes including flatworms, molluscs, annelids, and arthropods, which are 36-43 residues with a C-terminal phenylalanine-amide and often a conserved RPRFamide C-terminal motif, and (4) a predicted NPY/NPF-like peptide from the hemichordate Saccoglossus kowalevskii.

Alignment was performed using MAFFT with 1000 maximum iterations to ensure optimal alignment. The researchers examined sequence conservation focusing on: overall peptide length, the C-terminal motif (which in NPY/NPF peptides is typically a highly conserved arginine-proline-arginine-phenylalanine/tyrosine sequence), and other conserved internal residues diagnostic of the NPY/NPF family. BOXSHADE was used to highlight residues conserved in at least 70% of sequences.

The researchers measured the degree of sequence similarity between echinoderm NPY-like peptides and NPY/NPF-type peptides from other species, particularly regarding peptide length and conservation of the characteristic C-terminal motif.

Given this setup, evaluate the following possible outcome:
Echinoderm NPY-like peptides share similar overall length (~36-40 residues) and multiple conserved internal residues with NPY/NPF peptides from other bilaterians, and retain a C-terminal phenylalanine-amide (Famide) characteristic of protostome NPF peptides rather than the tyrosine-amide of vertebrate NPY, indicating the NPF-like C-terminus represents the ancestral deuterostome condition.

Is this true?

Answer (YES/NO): NO